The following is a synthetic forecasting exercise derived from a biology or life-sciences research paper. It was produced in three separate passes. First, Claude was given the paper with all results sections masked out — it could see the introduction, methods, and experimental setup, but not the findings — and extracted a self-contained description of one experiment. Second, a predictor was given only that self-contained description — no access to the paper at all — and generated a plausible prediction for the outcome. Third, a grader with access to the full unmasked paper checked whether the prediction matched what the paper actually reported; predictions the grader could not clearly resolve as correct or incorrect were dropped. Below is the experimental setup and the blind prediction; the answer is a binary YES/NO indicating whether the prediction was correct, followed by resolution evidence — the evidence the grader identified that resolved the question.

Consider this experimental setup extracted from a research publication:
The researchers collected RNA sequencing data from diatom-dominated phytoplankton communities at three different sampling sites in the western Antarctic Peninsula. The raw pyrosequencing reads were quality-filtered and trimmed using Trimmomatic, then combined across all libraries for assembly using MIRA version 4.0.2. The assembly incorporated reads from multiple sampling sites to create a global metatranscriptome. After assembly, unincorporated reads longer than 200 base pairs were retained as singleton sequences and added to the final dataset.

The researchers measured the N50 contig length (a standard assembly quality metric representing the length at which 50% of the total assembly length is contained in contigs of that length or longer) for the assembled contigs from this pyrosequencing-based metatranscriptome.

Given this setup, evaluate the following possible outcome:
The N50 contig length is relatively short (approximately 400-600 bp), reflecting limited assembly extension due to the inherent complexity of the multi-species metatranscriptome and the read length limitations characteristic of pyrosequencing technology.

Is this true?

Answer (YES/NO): NO